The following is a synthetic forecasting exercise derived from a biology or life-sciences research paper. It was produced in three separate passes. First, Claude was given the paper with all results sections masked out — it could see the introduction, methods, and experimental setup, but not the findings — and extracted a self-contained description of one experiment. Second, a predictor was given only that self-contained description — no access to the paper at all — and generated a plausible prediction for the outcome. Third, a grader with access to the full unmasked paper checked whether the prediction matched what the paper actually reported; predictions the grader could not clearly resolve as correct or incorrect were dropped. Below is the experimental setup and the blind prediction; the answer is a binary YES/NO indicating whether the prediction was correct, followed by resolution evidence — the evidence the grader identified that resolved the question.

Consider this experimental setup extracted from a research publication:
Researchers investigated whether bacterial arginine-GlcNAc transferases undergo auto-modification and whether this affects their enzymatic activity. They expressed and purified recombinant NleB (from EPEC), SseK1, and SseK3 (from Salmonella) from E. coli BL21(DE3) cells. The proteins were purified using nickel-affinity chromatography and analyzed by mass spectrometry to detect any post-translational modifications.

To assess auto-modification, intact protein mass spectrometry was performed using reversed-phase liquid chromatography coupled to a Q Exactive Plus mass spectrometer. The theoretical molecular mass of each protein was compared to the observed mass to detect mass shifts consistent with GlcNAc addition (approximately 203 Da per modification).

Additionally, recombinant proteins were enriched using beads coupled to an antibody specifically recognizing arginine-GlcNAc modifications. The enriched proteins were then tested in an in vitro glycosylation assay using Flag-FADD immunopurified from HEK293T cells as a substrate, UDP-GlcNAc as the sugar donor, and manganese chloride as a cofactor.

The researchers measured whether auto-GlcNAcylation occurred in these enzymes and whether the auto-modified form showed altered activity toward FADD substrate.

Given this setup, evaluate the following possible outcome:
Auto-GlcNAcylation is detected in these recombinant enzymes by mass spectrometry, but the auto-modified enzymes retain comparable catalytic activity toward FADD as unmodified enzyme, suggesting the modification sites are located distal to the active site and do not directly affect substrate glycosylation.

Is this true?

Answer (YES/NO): NO